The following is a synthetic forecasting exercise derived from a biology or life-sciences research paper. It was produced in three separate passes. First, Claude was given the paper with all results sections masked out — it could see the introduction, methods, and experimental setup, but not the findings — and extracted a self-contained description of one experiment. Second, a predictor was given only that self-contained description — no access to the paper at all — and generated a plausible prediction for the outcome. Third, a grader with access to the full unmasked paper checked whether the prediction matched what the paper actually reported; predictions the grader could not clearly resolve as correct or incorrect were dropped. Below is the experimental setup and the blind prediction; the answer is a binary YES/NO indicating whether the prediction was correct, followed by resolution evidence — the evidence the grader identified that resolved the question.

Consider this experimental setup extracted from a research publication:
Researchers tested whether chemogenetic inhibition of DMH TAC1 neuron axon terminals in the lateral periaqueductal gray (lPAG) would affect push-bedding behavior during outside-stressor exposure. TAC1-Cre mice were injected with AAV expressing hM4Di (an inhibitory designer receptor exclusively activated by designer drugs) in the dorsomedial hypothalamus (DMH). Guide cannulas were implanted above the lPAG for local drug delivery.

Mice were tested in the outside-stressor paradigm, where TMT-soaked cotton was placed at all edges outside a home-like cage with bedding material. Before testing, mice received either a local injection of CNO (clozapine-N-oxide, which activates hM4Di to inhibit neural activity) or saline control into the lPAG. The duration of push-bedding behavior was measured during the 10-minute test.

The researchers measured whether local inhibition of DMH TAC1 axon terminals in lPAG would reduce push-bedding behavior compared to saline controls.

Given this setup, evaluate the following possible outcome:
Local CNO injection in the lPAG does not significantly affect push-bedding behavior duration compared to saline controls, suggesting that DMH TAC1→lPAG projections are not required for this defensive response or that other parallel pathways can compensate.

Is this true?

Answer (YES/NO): NO